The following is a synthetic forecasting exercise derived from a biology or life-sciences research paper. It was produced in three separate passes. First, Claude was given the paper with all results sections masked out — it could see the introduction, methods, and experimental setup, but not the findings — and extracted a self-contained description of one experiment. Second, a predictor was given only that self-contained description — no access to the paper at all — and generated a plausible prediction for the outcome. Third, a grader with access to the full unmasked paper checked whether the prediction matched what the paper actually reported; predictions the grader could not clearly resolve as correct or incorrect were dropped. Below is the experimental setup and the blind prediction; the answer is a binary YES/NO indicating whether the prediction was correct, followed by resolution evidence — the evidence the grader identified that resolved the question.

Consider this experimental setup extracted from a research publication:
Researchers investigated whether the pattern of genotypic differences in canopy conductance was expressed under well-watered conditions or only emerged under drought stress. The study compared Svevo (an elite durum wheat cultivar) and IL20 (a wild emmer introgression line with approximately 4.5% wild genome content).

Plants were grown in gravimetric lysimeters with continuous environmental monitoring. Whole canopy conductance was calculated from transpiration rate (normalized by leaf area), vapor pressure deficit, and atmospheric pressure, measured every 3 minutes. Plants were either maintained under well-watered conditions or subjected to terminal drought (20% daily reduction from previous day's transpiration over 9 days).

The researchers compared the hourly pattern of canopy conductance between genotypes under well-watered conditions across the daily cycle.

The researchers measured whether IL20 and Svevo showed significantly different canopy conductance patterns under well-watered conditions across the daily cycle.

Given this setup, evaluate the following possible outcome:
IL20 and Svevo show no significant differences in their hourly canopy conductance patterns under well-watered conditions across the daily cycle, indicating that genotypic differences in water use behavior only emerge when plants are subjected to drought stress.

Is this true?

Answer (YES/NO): YES